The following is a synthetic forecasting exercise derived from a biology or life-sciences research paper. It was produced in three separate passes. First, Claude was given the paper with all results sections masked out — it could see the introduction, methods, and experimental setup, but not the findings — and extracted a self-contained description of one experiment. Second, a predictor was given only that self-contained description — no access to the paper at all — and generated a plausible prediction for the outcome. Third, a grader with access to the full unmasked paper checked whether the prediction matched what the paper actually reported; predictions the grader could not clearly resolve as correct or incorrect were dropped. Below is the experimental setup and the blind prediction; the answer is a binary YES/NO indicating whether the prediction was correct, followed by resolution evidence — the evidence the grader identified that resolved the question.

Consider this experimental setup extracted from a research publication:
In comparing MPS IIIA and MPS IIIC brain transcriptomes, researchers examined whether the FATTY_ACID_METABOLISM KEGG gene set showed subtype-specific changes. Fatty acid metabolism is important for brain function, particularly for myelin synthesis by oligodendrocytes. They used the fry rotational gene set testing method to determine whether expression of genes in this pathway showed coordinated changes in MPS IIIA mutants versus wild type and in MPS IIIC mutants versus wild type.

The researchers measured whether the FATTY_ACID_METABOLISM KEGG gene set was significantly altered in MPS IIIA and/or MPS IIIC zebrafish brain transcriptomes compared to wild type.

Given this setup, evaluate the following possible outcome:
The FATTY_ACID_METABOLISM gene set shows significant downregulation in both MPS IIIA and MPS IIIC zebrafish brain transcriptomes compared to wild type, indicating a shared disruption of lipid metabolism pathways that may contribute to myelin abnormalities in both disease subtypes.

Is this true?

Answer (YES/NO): NO